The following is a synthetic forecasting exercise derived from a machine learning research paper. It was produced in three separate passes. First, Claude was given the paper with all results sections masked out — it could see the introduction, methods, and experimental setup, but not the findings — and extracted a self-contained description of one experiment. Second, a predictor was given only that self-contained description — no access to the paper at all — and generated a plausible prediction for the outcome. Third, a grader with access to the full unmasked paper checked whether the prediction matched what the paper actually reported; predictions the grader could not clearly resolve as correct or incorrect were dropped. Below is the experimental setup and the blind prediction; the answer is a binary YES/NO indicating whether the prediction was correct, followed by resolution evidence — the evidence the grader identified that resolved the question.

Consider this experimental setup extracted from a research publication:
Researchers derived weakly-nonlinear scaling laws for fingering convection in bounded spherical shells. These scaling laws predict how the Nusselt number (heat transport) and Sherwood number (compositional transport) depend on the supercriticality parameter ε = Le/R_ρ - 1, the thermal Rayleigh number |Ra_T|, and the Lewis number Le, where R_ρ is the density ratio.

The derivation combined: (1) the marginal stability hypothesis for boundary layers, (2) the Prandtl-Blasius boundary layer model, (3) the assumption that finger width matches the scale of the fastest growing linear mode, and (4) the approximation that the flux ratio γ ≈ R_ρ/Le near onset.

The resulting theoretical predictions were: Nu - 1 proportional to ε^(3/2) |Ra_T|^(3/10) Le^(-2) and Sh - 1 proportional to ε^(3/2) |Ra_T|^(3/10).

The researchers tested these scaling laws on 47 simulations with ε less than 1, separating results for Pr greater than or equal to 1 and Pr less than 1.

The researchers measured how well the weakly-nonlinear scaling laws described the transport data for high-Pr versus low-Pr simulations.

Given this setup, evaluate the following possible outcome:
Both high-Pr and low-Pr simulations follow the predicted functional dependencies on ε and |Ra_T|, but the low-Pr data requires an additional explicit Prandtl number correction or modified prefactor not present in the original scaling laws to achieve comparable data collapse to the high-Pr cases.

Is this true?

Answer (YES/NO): NO